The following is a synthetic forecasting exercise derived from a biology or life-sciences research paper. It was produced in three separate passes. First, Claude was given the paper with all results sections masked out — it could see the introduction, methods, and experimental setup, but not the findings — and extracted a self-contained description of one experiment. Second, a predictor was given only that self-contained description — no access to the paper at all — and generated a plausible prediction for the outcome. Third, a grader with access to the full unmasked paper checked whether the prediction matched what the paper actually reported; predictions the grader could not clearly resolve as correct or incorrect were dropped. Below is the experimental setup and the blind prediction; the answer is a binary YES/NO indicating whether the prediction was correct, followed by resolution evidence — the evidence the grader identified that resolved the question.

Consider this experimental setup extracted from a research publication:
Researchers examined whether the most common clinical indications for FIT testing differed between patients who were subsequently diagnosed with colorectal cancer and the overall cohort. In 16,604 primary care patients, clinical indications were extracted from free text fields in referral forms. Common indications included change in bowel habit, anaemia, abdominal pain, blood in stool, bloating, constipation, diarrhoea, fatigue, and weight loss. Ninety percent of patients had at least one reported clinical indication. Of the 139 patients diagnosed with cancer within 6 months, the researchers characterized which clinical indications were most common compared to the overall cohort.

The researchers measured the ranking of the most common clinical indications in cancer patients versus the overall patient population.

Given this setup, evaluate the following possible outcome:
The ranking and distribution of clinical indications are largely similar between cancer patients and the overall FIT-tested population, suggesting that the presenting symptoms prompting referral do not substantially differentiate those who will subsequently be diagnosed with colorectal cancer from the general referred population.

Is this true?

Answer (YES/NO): NO